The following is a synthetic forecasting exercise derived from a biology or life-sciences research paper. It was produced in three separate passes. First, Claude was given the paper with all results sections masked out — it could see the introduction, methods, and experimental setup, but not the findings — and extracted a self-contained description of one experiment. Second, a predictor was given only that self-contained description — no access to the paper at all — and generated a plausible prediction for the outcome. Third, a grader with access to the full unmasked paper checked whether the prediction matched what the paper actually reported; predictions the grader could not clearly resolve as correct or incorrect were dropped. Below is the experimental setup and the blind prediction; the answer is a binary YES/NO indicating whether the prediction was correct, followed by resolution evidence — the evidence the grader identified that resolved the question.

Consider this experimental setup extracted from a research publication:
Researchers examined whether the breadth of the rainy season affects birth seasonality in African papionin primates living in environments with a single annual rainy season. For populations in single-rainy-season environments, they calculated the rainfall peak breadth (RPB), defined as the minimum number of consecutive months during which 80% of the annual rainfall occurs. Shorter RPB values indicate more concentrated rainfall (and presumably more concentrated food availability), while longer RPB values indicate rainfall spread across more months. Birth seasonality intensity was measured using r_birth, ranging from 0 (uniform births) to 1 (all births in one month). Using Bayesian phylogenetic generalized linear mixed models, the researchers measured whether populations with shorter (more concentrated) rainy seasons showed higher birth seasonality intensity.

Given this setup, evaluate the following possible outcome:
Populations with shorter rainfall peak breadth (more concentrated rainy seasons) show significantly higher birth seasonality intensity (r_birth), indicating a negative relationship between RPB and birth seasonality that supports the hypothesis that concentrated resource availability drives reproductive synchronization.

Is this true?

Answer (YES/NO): NO